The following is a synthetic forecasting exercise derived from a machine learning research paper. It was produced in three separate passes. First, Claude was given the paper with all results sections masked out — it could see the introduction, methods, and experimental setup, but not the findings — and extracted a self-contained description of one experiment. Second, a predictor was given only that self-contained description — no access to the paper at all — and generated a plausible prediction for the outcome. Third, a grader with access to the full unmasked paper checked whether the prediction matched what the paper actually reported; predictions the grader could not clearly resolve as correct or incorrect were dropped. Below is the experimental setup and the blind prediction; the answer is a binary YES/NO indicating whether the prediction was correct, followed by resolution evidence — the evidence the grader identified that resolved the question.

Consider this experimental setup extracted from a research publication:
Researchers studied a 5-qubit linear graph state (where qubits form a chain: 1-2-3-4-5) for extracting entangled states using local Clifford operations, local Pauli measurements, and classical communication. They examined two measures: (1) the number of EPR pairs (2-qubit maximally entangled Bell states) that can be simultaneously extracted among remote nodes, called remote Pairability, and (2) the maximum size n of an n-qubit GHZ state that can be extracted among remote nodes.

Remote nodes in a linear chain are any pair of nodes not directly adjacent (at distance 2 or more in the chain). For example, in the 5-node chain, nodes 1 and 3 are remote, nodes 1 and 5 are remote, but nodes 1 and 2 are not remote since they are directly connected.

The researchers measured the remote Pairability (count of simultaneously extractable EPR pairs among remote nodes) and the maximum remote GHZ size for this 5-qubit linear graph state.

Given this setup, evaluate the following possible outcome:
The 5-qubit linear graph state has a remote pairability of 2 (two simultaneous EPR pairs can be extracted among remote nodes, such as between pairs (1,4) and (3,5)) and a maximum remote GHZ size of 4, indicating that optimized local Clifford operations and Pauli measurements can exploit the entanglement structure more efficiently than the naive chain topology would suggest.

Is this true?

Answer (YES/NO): NO